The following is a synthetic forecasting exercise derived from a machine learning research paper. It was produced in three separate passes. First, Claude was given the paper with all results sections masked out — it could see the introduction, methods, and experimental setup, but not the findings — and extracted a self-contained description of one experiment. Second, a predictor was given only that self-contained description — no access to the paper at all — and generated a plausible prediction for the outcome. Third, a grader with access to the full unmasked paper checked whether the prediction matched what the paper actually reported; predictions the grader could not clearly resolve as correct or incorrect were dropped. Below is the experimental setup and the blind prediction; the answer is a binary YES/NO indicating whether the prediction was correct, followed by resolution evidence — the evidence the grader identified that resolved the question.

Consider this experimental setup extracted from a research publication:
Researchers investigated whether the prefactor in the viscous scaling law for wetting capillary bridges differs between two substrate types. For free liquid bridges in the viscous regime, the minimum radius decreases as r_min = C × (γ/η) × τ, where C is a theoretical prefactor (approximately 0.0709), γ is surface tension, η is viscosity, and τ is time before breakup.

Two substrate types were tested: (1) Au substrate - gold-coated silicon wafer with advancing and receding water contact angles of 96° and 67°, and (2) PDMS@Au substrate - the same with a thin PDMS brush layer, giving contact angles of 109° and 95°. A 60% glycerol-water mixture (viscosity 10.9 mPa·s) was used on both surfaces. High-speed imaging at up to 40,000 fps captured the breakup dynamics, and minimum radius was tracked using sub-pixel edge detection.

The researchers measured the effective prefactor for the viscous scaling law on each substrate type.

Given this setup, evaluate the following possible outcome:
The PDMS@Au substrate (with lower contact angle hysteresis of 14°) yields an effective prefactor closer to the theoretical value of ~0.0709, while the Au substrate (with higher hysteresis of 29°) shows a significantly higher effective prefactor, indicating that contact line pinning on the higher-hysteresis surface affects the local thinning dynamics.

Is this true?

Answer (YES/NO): NO